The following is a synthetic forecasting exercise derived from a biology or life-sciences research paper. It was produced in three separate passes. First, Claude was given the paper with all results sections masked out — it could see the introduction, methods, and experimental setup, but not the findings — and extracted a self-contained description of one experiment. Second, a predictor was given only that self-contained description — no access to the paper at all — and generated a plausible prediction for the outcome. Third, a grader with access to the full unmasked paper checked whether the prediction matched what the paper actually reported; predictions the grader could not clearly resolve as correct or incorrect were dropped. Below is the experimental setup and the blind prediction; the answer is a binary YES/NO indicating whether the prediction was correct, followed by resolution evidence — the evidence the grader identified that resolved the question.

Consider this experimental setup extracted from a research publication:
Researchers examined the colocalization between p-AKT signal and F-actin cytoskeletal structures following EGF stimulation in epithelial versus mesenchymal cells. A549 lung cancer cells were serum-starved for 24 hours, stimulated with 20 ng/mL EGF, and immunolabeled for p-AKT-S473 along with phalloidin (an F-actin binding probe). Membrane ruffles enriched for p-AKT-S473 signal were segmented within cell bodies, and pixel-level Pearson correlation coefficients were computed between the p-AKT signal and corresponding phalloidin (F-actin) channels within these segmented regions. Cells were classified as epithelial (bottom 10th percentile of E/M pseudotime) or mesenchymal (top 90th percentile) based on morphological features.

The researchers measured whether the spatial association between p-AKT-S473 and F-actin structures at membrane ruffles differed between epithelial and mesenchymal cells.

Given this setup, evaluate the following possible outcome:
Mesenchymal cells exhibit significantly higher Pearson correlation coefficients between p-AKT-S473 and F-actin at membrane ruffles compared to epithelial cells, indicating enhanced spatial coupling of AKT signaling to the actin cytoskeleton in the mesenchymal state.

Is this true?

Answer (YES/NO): NO